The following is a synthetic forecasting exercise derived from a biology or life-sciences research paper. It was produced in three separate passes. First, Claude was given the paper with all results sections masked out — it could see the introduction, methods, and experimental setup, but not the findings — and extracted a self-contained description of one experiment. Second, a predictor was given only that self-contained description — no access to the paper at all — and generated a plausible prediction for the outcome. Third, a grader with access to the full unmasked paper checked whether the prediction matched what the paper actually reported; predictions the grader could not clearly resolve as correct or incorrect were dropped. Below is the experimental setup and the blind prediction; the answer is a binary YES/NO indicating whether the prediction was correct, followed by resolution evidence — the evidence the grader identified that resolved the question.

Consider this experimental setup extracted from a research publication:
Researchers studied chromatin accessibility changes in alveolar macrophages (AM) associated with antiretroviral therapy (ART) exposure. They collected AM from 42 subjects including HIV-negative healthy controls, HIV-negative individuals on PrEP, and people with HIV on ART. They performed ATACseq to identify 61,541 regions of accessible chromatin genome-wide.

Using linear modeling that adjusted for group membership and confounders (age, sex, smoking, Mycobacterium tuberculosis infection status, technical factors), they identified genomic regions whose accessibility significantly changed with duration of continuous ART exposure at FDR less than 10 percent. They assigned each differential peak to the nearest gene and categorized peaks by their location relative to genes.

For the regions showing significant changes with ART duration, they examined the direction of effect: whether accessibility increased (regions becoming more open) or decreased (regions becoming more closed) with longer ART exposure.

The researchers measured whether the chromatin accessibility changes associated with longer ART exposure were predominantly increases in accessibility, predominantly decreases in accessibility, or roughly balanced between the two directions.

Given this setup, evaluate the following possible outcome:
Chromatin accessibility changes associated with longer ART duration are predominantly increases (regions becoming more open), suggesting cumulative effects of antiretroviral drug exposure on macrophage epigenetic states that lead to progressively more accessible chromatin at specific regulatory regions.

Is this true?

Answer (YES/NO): NO